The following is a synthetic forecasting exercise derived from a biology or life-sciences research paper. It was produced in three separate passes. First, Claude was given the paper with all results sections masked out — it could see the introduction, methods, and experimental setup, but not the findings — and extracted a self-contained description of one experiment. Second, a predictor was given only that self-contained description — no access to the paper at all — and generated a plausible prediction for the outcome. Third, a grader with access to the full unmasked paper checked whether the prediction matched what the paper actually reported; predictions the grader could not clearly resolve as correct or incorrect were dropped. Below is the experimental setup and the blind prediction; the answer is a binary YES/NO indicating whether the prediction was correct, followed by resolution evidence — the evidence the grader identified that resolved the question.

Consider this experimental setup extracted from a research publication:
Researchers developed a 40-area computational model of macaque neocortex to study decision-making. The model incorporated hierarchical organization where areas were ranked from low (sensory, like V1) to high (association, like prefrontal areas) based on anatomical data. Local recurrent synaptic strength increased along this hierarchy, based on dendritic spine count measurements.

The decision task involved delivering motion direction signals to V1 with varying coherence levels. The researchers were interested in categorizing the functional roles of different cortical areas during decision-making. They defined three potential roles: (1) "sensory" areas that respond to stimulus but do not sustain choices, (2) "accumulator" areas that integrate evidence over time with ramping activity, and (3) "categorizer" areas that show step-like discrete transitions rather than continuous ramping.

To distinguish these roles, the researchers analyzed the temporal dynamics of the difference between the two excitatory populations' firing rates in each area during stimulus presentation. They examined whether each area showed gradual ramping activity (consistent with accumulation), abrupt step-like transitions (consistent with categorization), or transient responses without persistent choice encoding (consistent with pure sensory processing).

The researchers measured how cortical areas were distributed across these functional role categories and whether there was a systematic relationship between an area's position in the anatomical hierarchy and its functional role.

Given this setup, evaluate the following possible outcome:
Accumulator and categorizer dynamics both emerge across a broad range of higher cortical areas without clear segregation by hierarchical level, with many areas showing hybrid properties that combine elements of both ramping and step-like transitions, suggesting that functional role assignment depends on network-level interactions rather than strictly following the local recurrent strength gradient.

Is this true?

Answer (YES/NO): NO